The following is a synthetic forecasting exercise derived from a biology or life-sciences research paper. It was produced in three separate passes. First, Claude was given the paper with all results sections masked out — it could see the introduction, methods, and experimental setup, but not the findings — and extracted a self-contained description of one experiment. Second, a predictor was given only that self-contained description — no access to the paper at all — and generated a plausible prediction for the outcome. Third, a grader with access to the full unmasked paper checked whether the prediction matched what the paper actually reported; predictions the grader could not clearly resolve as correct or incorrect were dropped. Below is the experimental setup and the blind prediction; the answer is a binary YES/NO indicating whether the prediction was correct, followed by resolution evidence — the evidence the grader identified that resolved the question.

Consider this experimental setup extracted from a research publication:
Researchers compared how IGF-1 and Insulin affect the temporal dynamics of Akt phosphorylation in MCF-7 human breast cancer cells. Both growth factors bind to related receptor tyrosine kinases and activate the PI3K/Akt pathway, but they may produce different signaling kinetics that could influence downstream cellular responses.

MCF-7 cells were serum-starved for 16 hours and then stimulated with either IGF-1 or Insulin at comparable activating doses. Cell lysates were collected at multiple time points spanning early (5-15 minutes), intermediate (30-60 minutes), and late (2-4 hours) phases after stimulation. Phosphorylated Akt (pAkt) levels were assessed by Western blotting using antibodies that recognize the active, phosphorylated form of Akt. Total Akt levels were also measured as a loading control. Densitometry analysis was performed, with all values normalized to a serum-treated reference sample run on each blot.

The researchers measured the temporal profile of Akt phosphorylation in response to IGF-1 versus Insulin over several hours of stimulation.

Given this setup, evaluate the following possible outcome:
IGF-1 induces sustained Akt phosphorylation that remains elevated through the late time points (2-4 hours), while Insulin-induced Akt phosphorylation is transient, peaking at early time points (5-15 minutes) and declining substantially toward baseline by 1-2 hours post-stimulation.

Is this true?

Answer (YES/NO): NO